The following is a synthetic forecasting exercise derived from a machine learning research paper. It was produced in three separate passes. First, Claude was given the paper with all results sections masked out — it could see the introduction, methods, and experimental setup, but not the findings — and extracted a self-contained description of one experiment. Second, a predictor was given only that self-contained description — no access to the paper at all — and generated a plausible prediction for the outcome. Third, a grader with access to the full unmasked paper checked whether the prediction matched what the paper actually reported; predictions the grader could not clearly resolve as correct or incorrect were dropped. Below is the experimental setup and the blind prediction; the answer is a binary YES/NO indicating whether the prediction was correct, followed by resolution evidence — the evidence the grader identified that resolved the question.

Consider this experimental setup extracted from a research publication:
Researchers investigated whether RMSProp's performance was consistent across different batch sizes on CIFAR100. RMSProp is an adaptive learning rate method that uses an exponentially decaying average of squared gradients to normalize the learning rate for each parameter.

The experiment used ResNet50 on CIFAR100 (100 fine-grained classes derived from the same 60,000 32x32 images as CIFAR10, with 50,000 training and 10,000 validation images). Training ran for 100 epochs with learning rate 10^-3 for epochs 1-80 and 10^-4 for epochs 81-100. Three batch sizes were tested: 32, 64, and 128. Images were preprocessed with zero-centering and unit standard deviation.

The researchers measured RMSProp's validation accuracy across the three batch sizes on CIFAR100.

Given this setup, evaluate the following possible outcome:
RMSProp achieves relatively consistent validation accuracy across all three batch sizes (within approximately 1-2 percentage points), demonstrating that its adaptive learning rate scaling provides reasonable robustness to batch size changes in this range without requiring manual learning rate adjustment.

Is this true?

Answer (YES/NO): NO